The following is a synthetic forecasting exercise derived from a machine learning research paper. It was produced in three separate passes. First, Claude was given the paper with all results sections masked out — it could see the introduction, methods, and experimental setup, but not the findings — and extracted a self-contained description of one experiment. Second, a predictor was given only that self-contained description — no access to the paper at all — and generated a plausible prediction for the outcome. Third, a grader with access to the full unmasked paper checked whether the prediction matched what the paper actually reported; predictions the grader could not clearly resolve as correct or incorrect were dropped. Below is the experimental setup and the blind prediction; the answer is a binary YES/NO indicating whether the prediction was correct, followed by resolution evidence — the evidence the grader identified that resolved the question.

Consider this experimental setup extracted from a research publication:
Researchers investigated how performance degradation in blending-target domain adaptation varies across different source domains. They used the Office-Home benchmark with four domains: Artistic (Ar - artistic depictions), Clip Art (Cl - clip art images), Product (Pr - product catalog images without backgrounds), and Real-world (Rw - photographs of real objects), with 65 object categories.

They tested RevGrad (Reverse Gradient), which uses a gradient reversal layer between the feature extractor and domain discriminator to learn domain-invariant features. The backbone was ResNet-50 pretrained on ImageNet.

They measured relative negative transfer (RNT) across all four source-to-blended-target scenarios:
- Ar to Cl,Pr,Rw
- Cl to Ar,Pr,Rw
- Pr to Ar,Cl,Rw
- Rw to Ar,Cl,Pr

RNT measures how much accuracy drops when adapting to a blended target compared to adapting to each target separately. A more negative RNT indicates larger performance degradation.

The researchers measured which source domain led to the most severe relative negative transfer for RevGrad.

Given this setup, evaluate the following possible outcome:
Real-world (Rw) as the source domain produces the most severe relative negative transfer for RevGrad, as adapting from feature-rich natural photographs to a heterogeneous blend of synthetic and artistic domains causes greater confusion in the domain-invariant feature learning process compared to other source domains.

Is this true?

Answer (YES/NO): NO